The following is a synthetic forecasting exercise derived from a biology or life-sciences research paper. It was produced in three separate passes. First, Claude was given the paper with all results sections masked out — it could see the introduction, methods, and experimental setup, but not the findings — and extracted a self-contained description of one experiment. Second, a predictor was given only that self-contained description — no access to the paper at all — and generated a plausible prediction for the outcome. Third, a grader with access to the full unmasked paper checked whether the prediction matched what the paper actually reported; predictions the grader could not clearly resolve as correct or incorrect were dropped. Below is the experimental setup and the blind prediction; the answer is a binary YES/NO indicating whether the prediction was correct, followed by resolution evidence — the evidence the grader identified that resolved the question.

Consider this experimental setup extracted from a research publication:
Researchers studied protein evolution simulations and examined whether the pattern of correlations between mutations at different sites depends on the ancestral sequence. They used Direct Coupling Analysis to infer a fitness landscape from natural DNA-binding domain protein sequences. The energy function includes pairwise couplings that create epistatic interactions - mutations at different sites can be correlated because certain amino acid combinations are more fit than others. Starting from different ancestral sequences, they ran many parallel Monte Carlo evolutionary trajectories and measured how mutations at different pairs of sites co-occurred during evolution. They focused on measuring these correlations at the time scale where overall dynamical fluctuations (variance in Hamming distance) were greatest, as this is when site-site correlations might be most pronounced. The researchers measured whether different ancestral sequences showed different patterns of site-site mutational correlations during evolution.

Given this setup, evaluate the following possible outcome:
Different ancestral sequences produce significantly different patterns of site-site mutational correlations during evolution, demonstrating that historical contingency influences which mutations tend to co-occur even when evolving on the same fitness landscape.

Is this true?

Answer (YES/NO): YES